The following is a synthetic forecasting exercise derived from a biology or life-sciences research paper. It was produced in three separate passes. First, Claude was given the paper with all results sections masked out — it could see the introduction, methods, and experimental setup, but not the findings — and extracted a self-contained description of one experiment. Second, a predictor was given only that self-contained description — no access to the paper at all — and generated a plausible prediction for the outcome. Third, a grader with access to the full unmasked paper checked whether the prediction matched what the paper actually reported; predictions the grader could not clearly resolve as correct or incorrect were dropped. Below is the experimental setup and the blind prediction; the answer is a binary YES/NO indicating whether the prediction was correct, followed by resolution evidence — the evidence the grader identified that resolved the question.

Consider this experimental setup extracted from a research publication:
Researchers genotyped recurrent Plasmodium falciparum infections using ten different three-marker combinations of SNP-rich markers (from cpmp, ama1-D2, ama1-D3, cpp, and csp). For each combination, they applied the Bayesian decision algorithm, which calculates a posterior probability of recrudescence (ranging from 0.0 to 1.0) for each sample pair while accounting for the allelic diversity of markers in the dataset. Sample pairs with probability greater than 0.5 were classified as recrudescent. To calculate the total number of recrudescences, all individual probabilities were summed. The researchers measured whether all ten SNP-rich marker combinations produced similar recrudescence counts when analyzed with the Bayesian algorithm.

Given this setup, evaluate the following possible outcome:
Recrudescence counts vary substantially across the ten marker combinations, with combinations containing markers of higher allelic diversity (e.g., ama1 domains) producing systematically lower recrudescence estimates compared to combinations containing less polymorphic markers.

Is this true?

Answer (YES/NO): NO